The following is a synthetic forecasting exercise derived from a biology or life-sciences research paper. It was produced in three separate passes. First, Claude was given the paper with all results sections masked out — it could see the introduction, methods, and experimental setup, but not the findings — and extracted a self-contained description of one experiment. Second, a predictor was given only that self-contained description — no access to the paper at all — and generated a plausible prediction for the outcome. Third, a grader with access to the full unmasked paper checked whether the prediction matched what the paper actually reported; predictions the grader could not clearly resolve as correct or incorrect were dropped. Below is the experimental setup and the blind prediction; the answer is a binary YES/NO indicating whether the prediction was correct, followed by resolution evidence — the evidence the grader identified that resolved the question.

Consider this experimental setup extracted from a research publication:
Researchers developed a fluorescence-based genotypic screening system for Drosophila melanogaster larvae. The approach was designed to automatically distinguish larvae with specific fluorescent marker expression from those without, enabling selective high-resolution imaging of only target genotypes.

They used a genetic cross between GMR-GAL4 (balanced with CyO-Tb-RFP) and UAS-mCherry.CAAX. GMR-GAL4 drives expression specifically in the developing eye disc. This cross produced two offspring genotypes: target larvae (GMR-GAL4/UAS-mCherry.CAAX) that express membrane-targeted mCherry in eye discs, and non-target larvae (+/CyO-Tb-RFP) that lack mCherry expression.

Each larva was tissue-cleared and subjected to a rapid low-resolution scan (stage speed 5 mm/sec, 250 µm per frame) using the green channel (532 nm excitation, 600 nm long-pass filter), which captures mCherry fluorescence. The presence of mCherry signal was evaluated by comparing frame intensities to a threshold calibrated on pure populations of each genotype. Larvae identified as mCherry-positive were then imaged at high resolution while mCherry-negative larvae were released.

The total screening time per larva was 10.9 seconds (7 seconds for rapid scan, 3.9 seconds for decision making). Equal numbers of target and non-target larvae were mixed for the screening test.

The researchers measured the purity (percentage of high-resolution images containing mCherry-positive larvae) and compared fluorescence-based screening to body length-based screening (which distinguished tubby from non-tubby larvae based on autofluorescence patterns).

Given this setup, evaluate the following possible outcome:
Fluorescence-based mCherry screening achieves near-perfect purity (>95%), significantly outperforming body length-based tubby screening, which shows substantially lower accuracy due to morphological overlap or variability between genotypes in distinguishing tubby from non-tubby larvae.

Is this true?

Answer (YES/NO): NO